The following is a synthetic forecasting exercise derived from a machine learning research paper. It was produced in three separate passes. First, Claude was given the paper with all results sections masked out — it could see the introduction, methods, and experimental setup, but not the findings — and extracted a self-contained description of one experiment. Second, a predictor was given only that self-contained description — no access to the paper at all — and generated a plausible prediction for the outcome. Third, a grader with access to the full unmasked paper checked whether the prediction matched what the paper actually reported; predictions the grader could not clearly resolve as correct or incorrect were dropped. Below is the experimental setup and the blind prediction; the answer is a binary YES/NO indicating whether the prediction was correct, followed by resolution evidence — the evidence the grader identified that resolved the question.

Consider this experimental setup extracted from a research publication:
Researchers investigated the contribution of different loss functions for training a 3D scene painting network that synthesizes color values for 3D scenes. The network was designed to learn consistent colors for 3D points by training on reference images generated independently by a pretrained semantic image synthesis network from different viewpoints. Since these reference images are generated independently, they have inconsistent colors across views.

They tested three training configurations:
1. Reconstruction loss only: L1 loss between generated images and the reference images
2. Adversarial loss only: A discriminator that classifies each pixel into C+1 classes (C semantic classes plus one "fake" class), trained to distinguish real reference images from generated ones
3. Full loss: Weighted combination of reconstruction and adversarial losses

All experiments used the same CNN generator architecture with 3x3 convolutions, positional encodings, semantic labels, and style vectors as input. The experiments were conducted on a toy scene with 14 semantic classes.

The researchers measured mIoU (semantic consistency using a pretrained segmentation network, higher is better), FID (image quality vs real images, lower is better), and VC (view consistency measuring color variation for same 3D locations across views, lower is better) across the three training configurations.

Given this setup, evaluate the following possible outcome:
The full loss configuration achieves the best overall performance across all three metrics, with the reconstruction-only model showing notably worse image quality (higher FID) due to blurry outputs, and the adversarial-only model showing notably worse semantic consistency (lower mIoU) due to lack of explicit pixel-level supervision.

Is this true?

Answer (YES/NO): NO